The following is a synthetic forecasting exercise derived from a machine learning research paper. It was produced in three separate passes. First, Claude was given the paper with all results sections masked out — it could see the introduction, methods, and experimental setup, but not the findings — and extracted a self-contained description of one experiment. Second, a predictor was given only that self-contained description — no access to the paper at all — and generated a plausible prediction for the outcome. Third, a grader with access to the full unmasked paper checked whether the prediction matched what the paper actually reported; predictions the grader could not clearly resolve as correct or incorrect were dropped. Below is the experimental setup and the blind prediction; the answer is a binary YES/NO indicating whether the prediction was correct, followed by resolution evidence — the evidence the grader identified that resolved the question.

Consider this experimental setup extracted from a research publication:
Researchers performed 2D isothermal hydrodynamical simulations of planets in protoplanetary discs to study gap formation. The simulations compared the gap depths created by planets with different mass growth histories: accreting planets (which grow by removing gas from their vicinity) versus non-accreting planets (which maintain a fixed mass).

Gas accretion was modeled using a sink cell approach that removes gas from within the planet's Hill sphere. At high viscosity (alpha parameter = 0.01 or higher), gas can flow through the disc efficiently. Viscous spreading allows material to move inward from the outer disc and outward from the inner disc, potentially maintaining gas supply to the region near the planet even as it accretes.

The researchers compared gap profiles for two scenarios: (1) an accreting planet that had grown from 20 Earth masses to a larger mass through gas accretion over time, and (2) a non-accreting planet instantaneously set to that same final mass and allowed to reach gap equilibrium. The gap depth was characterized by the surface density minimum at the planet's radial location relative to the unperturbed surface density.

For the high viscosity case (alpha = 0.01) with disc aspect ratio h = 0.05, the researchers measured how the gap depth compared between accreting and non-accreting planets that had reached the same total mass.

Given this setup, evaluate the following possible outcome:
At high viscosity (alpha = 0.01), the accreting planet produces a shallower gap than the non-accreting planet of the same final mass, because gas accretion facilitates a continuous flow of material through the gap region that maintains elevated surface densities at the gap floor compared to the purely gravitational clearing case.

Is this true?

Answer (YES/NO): NO